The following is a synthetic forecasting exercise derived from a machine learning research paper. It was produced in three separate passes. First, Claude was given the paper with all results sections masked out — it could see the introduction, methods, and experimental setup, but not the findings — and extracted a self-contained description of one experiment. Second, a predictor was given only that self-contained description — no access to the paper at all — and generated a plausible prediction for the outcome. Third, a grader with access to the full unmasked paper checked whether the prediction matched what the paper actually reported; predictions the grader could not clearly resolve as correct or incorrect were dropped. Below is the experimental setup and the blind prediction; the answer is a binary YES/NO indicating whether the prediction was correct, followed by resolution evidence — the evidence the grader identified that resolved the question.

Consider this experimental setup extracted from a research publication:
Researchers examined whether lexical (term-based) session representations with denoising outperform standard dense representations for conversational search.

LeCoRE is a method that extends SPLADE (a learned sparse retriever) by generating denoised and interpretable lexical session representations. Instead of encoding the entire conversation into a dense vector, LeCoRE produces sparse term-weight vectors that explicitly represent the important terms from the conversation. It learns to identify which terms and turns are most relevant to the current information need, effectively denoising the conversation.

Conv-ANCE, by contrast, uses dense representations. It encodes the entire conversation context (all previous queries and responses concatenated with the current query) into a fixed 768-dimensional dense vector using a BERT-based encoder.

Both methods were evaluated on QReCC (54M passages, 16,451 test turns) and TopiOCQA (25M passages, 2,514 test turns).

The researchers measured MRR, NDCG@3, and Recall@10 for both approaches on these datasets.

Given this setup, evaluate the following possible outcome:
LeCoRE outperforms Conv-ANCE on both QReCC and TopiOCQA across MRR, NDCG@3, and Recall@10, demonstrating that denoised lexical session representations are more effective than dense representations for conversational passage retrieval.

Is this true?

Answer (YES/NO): YES